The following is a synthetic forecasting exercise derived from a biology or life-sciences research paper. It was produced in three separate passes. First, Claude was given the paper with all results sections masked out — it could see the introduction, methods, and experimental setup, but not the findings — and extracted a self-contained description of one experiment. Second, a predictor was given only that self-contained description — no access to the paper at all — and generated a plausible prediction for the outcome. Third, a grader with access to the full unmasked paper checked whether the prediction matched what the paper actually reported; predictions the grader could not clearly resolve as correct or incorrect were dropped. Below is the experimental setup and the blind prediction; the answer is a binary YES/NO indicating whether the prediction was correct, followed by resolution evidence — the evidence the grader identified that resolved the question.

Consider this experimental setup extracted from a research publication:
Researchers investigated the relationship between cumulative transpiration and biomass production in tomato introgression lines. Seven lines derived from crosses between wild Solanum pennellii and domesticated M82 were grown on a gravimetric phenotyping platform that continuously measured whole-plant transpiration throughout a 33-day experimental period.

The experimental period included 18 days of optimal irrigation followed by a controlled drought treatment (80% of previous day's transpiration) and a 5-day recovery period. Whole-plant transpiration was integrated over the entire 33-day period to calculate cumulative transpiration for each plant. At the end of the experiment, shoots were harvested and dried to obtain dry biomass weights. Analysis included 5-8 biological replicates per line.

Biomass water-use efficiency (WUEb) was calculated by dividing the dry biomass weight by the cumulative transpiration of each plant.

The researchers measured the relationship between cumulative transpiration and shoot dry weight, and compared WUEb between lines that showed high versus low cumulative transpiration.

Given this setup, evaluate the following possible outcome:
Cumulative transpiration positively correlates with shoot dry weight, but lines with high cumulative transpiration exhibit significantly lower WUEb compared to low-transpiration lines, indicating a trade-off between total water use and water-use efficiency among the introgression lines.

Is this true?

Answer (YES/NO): NO